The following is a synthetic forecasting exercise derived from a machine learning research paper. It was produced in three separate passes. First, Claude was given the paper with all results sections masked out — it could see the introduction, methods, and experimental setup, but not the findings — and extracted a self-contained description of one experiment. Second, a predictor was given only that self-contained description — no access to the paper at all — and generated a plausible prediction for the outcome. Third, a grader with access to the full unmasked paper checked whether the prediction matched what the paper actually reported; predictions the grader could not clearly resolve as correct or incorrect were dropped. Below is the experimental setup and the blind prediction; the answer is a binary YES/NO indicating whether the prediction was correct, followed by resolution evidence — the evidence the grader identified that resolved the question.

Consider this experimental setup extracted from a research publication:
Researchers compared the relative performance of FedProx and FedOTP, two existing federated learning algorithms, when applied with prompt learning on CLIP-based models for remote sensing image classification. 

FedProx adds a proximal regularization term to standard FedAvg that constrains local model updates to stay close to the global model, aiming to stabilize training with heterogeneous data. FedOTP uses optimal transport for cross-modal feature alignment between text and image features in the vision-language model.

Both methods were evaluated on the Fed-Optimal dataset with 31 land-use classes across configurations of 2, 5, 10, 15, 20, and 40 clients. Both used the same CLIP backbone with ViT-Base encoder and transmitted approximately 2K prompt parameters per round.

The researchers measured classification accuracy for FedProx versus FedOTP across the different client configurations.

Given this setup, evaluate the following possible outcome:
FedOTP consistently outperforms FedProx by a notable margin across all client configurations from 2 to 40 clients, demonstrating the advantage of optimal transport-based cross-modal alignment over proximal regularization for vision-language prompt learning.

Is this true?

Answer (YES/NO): NO